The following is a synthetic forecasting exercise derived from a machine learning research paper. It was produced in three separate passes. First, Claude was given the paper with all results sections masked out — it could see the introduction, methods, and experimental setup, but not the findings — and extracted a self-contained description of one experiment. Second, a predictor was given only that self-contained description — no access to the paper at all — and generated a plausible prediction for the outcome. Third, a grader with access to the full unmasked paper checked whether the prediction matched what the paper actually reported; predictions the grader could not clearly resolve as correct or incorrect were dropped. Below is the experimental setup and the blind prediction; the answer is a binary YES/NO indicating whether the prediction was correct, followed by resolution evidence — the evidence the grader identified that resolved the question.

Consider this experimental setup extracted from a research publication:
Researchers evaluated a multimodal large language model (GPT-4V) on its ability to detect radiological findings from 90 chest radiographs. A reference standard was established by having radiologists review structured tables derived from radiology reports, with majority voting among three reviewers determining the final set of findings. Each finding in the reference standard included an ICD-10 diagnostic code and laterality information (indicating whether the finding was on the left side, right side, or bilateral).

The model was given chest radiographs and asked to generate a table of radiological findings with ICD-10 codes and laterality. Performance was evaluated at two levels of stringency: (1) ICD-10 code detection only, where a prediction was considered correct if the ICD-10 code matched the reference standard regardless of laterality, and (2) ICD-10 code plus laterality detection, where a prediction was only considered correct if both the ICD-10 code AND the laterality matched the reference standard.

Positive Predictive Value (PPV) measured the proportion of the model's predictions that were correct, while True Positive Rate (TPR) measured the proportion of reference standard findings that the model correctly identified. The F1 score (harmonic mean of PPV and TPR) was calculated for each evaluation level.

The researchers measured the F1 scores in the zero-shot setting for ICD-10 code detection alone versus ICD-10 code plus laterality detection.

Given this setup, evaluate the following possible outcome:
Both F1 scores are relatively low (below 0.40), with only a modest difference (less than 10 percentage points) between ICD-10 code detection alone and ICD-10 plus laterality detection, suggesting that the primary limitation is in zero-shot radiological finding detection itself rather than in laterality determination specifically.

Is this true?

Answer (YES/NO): NO